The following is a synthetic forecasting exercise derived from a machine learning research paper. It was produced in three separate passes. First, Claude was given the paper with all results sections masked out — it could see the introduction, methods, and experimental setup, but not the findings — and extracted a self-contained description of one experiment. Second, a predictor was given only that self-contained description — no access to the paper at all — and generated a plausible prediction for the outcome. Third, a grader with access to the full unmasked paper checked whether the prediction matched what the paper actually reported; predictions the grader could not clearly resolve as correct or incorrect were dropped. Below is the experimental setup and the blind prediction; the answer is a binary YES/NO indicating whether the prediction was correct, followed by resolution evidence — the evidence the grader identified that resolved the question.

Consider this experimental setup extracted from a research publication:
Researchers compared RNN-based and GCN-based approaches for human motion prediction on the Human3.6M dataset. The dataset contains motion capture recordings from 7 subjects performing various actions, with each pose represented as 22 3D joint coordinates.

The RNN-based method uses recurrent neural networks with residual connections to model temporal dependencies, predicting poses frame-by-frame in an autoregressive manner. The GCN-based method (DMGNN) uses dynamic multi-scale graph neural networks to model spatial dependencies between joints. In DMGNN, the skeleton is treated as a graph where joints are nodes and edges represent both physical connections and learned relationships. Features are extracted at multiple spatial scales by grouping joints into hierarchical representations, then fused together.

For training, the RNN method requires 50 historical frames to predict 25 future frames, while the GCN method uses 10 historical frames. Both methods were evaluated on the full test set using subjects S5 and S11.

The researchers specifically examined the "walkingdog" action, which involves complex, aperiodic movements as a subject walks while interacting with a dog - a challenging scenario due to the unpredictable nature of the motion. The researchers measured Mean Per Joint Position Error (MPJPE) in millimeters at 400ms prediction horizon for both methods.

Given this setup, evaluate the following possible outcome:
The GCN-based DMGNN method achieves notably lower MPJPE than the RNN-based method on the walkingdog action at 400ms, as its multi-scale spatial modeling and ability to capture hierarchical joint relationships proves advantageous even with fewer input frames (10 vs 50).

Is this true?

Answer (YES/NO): NO